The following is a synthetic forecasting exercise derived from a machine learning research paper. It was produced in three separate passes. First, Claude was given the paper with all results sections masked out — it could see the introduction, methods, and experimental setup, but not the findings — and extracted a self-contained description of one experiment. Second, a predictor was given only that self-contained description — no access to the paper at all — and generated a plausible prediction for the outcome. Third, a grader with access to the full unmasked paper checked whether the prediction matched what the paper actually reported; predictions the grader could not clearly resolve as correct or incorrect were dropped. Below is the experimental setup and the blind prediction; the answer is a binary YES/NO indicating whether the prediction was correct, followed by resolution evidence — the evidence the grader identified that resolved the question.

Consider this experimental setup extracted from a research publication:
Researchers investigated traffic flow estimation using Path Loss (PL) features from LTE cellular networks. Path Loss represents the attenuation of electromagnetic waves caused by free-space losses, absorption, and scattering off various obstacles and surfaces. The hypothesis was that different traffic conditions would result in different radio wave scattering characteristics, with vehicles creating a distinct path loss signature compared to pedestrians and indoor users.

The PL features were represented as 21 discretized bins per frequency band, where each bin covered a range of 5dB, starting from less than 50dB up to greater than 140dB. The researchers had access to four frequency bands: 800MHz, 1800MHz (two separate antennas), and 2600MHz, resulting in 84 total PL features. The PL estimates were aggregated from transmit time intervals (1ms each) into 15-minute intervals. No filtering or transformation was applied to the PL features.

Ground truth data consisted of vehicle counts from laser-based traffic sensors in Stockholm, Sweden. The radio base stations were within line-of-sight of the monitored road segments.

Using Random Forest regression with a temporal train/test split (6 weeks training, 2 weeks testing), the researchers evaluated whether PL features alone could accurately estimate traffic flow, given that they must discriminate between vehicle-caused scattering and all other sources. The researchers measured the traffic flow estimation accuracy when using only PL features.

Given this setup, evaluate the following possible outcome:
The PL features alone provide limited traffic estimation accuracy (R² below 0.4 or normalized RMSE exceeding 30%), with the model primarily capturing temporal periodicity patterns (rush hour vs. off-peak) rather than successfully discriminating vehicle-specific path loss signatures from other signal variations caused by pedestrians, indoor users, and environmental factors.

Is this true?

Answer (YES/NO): NO